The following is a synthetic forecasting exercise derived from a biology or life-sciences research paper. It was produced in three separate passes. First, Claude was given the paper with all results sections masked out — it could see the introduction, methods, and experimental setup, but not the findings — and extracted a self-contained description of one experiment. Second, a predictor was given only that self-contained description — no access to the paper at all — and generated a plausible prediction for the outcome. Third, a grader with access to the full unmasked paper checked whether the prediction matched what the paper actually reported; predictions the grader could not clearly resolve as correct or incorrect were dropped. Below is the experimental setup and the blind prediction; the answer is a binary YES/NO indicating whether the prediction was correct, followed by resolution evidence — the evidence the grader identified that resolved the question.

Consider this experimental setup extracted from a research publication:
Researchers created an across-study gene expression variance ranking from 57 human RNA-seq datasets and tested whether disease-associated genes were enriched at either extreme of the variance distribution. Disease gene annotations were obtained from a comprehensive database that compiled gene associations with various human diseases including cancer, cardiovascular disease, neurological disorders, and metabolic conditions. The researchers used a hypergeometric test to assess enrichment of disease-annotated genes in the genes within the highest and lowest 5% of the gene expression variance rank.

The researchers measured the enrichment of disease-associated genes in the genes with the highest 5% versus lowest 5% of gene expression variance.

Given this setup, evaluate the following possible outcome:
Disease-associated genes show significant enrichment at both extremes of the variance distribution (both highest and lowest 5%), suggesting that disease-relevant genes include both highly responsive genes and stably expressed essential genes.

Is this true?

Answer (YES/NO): NO